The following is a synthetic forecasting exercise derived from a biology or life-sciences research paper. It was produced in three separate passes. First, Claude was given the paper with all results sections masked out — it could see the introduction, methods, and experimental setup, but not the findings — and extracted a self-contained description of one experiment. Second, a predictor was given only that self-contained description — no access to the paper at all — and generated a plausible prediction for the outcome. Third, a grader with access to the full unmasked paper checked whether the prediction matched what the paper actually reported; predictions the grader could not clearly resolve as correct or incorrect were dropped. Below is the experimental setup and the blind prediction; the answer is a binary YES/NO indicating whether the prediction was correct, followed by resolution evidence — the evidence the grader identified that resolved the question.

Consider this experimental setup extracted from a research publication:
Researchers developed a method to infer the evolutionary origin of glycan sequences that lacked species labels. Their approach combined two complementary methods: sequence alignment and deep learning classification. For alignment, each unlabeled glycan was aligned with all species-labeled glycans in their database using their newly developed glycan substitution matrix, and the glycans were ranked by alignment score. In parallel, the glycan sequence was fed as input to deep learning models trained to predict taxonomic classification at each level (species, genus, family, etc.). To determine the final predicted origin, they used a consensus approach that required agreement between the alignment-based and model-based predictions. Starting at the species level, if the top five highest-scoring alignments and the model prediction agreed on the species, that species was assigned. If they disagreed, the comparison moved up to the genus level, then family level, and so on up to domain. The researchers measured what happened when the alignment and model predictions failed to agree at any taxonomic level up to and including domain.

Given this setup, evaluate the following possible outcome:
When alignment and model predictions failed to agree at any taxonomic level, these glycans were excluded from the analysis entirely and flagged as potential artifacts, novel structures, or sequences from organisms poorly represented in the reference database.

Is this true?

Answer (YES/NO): NO